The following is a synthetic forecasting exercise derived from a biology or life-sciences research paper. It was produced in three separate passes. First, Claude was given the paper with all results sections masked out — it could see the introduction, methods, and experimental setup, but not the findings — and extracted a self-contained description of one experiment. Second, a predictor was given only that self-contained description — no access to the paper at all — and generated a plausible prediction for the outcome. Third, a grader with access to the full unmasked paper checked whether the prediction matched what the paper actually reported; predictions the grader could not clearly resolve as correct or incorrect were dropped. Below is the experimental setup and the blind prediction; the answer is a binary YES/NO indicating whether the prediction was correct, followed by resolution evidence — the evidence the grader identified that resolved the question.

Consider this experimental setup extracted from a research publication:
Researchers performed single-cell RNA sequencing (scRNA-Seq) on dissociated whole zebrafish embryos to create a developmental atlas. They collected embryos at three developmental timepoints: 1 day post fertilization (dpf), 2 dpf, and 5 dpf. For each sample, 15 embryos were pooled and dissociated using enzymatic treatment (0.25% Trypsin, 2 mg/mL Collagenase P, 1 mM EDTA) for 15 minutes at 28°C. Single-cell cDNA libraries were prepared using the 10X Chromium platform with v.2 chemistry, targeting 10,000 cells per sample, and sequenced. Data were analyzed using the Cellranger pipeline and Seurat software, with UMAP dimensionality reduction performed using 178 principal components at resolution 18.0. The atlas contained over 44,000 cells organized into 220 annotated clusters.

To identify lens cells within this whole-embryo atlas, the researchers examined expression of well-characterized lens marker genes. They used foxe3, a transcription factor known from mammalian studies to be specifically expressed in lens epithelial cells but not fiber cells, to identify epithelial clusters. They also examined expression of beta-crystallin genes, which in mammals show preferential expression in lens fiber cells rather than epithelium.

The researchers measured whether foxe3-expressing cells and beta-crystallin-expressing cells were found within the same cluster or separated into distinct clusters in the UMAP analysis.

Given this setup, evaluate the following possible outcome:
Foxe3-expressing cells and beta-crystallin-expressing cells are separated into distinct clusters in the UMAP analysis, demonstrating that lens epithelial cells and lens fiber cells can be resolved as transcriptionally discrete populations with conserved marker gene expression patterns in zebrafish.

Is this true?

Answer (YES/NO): YES